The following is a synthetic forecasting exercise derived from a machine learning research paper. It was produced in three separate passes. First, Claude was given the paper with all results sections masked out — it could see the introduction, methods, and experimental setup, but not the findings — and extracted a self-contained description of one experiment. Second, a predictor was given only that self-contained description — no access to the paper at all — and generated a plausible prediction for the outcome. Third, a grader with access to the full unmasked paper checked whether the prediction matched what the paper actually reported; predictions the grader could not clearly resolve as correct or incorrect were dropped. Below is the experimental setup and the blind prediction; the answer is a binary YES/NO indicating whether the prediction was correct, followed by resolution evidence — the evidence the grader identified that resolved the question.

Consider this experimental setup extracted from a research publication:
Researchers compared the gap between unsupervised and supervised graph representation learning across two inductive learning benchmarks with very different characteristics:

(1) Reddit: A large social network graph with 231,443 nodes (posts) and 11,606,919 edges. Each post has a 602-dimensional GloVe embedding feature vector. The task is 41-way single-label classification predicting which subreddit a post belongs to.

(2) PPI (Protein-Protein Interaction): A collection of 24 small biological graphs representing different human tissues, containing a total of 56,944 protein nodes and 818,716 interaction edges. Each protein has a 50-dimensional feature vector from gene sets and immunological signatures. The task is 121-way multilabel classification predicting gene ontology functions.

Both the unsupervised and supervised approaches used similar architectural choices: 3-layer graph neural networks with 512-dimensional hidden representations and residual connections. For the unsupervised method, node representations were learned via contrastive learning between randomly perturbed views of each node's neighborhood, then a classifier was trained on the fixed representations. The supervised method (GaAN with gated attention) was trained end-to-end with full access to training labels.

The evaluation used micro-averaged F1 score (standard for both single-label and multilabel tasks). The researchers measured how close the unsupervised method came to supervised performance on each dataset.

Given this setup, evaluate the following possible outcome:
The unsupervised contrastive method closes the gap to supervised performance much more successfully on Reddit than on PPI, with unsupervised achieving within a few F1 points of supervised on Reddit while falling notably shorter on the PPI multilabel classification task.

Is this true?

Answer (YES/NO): YES